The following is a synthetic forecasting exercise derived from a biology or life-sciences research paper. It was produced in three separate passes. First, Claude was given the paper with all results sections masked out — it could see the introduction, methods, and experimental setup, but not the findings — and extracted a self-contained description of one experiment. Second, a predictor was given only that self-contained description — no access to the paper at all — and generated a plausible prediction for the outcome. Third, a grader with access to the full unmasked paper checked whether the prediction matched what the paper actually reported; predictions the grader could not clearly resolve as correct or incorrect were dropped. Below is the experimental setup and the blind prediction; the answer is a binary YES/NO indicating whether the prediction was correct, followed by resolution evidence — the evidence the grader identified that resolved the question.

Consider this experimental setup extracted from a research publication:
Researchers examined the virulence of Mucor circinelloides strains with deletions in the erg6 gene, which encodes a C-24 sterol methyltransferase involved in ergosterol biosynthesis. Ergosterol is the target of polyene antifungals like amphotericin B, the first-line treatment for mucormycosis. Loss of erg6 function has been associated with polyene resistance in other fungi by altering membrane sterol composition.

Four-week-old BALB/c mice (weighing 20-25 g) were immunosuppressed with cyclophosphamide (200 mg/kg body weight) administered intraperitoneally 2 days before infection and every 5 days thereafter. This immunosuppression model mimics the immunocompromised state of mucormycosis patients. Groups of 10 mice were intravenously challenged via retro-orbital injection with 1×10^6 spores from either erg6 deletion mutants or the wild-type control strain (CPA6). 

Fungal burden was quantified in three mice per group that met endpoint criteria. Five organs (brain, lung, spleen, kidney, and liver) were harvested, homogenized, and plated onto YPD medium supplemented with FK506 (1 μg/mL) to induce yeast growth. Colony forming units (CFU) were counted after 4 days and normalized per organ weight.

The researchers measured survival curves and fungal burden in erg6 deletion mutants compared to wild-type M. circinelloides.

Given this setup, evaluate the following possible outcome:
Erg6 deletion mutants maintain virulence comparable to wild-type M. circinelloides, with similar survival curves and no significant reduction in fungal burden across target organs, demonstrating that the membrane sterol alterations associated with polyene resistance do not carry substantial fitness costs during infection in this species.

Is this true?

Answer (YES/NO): NO